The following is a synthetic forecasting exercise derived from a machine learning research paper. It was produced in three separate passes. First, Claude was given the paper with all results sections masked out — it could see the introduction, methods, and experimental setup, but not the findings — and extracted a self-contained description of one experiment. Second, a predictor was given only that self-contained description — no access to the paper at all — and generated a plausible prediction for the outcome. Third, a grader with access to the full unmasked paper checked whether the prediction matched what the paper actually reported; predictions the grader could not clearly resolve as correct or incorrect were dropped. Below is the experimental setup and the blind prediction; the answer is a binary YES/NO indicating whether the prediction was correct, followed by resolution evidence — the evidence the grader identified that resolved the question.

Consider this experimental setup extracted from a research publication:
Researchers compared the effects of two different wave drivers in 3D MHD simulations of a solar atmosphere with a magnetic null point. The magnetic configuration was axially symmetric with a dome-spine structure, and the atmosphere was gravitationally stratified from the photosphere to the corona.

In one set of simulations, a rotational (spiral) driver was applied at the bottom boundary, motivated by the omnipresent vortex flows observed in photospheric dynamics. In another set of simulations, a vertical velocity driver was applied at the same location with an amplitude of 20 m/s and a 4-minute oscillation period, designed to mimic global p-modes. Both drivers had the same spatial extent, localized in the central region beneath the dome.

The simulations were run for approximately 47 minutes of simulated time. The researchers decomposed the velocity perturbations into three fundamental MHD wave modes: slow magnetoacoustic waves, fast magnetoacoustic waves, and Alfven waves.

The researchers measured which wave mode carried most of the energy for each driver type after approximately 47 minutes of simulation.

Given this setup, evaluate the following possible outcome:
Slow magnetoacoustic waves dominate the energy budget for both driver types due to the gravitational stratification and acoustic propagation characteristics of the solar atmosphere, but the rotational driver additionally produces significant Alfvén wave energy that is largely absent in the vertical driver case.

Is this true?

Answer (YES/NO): NO